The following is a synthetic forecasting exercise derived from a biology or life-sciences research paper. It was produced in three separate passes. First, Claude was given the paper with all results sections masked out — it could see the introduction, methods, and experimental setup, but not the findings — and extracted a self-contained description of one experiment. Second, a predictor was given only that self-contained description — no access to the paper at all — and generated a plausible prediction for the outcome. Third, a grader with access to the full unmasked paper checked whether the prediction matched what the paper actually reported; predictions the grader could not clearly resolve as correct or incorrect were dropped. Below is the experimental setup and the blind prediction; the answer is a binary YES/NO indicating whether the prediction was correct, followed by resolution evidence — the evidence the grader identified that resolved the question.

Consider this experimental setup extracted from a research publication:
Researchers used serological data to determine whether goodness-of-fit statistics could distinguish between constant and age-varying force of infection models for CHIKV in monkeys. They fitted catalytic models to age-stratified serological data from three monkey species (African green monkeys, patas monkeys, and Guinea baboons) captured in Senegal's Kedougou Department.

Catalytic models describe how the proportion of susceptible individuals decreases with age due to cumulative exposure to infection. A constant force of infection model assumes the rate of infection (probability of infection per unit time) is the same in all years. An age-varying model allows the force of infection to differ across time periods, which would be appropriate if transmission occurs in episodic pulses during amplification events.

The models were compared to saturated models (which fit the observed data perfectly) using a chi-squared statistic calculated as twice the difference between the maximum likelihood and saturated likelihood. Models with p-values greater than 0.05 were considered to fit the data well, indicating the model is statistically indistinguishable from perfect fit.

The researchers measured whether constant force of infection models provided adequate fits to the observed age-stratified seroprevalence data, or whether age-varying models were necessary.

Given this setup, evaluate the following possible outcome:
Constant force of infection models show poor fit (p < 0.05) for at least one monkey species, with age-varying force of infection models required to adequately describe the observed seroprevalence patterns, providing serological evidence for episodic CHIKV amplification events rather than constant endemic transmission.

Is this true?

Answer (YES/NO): NO